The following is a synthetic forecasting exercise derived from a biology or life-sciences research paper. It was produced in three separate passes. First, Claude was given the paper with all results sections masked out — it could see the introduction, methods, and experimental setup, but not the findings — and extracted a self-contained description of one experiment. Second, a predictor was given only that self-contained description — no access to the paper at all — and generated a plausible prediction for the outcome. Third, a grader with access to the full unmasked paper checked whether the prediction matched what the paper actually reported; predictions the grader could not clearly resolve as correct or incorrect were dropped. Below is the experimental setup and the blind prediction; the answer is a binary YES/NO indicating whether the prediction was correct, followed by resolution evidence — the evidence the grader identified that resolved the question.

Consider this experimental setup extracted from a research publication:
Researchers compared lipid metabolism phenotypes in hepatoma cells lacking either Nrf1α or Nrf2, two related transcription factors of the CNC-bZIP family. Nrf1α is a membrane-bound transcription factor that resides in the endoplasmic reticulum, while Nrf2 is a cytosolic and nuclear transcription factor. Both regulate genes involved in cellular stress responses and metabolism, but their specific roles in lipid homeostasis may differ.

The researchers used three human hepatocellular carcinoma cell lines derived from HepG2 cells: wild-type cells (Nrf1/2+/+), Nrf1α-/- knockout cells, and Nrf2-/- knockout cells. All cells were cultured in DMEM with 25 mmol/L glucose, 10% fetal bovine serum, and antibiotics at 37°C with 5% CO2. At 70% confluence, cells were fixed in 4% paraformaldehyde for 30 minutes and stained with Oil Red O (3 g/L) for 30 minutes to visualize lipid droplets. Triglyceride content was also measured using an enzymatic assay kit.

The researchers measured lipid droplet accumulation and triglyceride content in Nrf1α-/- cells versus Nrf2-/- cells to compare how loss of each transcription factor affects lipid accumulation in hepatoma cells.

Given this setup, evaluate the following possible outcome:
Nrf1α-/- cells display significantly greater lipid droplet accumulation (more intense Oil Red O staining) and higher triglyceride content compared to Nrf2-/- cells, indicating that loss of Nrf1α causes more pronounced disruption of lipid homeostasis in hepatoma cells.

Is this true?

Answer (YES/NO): YES